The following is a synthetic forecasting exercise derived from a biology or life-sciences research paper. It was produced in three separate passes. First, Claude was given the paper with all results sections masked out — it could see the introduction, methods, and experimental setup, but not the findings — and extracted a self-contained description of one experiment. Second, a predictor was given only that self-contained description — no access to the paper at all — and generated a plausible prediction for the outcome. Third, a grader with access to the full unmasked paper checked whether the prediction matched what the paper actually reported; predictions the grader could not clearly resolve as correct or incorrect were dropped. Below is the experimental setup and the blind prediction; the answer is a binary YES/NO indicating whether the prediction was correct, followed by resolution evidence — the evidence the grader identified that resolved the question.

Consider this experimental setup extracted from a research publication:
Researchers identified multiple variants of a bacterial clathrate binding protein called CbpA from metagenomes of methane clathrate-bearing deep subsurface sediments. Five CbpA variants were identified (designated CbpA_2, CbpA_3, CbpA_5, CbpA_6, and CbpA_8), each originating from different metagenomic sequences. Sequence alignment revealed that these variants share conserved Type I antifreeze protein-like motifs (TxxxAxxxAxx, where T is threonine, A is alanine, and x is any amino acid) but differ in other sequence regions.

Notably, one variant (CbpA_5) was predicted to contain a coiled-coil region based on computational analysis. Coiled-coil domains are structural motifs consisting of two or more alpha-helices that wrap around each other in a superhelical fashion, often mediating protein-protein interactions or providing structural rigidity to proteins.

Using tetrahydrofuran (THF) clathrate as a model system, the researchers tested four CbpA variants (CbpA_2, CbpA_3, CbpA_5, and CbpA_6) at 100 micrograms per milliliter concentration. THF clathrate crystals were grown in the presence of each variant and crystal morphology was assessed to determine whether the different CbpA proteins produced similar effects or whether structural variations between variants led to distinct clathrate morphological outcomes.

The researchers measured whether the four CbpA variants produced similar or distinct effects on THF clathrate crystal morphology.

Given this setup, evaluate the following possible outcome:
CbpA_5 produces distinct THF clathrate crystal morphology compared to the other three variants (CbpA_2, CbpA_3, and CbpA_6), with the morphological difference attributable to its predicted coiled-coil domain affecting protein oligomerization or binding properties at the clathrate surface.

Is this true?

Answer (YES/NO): NO